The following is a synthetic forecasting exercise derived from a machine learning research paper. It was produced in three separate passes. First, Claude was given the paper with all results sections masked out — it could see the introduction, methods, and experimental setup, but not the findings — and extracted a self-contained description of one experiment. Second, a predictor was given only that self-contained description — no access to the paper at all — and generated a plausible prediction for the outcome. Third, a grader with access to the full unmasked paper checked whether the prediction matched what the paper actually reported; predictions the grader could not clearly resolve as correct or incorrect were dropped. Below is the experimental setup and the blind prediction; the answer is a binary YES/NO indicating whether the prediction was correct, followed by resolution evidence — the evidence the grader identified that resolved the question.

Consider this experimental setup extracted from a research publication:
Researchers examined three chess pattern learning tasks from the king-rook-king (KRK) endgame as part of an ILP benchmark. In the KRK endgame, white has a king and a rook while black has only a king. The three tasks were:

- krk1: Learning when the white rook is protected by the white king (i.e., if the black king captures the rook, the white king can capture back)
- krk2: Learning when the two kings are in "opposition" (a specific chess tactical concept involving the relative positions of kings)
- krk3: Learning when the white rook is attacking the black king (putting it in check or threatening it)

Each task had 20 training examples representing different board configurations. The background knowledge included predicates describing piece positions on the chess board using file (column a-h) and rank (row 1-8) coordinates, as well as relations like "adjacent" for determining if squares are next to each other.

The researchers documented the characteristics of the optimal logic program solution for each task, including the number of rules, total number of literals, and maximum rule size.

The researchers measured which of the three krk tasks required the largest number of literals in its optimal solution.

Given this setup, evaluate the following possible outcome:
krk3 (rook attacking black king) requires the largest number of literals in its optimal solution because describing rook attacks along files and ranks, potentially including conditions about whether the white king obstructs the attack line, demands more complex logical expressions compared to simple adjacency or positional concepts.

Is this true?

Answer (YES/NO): NO